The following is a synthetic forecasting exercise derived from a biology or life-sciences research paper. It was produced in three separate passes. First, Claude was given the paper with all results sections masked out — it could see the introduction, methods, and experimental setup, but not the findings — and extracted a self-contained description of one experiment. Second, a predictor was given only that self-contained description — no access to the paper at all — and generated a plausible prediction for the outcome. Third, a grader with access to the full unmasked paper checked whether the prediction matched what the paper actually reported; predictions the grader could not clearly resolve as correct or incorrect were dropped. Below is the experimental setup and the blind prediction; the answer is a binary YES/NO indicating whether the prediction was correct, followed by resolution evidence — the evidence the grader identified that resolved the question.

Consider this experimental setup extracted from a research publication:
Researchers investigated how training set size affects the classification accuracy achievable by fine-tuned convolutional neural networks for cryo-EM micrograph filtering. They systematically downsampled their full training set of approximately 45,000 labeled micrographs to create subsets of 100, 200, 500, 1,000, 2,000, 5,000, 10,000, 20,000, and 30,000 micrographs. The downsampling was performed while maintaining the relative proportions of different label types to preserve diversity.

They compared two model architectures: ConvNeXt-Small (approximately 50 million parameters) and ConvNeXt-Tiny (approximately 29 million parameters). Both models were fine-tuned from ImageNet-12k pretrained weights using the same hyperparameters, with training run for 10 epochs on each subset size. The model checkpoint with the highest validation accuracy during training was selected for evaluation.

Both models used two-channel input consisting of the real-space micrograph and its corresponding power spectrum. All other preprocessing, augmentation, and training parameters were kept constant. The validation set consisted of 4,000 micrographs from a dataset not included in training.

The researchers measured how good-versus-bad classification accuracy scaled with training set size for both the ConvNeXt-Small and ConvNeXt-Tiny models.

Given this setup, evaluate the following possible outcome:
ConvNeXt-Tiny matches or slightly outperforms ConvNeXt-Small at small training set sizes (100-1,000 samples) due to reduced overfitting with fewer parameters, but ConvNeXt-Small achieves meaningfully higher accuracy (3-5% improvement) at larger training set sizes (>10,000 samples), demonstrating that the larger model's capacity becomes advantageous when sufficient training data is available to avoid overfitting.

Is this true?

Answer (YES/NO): NO